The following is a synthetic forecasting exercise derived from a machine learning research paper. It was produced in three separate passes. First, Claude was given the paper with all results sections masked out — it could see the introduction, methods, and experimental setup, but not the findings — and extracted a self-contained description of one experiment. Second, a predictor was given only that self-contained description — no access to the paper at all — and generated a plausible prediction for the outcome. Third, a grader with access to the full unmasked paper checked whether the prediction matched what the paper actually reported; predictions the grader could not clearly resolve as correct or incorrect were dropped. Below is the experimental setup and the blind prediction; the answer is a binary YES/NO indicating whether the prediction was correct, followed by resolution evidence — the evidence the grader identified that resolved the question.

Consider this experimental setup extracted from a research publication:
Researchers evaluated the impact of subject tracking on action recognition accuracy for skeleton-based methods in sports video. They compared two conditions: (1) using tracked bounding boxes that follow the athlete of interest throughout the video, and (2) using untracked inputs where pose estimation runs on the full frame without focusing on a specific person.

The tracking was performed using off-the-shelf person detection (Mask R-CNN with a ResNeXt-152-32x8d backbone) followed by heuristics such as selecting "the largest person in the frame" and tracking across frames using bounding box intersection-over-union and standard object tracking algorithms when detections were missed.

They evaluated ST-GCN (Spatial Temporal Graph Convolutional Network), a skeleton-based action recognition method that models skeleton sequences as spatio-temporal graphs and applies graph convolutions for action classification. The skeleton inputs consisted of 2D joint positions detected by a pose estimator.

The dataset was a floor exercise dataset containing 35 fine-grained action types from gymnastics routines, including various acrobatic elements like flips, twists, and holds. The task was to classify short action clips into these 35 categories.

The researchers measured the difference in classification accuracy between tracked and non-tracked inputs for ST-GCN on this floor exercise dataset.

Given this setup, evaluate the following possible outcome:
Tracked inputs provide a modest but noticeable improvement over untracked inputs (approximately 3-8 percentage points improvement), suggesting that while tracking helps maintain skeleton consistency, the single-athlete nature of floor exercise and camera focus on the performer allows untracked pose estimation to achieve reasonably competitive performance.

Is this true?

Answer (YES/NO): NO